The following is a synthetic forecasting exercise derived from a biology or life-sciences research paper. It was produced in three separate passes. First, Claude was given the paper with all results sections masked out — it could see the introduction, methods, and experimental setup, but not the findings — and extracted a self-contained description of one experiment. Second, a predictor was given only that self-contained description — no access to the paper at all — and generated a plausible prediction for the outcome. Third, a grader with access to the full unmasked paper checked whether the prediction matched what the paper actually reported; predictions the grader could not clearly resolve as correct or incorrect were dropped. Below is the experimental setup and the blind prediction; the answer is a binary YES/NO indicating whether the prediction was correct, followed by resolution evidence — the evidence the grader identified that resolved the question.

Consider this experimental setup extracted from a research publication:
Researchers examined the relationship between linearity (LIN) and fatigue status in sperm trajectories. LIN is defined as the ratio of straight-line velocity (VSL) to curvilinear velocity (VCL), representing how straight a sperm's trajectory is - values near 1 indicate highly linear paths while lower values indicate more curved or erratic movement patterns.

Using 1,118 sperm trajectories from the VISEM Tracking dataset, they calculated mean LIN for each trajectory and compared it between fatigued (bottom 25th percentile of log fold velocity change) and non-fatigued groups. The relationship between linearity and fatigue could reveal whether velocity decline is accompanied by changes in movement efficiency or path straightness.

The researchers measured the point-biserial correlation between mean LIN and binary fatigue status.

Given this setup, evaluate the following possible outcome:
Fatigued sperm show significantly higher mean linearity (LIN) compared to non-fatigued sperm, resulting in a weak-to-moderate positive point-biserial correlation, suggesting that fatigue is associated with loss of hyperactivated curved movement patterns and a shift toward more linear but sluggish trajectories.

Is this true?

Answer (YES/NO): NO